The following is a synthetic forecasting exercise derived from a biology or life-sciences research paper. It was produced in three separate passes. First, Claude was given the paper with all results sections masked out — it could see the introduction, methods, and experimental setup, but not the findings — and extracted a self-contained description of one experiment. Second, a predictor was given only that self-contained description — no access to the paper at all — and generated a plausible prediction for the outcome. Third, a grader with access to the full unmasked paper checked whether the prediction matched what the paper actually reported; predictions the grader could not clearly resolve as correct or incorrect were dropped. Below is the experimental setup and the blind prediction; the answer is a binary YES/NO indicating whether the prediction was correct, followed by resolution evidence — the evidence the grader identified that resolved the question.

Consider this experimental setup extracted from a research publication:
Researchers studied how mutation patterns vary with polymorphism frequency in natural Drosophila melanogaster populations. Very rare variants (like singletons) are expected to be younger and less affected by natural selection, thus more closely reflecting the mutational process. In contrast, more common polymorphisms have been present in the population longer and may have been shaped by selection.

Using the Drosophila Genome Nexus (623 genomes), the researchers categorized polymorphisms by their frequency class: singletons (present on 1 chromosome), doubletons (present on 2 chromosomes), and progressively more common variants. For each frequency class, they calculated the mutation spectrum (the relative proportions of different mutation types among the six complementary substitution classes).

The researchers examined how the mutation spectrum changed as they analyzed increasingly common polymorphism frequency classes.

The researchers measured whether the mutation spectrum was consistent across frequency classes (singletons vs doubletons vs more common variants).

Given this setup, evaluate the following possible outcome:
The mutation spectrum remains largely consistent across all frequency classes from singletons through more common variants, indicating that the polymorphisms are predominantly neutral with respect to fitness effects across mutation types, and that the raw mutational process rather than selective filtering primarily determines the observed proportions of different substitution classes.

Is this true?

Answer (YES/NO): NO